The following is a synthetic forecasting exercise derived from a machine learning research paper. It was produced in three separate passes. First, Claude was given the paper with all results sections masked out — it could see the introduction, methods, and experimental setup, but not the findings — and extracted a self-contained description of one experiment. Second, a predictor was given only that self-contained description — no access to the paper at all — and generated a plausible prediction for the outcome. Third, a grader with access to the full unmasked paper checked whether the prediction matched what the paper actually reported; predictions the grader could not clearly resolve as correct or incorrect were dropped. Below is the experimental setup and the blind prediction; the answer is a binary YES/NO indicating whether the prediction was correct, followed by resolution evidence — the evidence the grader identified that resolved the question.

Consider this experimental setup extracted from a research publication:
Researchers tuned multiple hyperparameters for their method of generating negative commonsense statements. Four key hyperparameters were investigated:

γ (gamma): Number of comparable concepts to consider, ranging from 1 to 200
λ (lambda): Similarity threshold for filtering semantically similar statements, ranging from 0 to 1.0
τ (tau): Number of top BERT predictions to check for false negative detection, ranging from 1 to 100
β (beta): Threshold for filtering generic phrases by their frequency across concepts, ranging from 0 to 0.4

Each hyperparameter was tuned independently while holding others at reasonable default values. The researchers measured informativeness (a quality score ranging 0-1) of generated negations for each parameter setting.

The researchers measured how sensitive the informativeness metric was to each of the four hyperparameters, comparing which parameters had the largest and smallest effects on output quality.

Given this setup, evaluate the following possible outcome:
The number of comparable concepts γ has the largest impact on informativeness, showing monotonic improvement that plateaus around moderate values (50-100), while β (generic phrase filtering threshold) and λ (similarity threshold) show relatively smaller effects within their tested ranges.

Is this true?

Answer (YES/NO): NO